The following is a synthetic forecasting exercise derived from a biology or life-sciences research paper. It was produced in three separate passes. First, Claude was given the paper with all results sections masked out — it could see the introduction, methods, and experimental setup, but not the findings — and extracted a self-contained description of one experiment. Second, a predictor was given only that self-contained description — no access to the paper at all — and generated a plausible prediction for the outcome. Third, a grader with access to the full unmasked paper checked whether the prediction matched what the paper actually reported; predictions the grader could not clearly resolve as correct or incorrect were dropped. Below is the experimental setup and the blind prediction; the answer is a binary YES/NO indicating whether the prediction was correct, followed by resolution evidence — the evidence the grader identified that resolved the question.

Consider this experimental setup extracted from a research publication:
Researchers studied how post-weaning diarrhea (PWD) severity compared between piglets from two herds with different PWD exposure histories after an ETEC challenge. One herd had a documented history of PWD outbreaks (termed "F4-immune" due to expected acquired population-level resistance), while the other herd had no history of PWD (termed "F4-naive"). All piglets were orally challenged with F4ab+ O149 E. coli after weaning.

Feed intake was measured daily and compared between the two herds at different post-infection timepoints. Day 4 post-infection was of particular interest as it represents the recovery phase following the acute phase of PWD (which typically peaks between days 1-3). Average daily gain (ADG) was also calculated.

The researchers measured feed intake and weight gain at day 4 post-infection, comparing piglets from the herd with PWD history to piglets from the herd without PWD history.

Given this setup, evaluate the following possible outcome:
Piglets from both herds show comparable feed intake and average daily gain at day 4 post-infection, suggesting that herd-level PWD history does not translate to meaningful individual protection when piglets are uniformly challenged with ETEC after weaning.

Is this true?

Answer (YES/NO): NO